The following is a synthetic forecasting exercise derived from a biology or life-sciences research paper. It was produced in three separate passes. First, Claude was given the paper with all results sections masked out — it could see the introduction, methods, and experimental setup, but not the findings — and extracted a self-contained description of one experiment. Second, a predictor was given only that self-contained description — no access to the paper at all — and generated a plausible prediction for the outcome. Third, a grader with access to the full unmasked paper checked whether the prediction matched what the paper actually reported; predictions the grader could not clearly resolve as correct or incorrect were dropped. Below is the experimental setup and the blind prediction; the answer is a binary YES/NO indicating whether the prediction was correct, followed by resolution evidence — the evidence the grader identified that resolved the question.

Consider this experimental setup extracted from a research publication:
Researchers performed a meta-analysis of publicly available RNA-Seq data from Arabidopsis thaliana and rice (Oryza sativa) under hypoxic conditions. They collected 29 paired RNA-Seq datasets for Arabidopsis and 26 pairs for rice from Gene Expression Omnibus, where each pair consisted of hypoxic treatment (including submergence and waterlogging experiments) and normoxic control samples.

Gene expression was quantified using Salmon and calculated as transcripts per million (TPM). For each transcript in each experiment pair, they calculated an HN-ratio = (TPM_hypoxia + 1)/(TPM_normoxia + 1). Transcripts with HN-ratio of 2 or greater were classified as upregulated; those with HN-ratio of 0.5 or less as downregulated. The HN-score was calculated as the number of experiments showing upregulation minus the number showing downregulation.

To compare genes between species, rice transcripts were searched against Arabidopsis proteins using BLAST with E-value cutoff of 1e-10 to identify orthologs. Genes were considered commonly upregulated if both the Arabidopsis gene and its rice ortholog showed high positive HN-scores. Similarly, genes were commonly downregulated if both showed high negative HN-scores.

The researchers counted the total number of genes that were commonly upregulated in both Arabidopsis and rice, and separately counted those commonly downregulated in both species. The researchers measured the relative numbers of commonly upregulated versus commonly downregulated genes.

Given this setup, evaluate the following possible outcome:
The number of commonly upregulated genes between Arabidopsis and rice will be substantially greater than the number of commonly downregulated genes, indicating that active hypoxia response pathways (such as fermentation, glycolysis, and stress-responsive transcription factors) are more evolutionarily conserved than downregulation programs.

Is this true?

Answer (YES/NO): YES